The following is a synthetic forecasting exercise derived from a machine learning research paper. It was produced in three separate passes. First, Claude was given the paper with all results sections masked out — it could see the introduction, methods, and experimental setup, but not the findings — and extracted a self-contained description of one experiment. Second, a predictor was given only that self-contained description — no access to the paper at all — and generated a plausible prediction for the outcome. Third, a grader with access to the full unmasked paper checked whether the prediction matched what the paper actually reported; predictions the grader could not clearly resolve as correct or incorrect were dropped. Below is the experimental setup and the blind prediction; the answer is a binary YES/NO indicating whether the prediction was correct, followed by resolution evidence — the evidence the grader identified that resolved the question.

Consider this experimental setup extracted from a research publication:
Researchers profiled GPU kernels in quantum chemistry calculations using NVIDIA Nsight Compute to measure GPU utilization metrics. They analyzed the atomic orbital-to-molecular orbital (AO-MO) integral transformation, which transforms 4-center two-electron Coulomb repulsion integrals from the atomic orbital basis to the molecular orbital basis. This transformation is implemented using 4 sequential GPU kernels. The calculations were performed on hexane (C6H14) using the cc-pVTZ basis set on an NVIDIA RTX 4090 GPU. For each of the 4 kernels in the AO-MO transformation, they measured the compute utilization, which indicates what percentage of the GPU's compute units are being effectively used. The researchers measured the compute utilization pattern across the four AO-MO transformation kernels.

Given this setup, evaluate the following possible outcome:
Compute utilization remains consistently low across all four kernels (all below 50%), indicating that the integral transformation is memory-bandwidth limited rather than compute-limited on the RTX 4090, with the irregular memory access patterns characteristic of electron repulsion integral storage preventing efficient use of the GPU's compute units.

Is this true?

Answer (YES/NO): NO